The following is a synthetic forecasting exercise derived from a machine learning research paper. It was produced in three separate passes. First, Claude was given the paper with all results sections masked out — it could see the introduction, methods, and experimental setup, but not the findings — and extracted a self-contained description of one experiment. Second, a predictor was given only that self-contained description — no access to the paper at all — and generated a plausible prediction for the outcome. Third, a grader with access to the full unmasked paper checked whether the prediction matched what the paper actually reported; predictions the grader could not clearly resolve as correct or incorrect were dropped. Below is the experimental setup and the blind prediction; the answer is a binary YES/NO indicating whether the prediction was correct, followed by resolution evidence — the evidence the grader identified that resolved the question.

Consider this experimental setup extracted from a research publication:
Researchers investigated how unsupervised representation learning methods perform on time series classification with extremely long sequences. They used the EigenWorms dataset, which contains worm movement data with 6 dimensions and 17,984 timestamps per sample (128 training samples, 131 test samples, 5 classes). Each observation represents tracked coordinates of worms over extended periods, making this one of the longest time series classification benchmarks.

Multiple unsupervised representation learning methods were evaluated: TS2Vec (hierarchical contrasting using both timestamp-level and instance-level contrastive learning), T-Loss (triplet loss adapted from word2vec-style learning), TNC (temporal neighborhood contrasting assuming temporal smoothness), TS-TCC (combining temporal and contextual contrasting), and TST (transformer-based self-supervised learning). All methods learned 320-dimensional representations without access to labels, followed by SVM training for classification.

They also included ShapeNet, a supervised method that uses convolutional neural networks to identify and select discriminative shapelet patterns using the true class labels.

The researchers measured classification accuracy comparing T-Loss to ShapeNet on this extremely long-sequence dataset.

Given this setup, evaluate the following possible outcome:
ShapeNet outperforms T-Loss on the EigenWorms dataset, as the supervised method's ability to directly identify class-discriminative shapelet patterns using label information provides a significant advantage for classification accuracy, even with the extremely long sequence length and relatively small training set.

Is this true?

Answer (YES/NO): YES